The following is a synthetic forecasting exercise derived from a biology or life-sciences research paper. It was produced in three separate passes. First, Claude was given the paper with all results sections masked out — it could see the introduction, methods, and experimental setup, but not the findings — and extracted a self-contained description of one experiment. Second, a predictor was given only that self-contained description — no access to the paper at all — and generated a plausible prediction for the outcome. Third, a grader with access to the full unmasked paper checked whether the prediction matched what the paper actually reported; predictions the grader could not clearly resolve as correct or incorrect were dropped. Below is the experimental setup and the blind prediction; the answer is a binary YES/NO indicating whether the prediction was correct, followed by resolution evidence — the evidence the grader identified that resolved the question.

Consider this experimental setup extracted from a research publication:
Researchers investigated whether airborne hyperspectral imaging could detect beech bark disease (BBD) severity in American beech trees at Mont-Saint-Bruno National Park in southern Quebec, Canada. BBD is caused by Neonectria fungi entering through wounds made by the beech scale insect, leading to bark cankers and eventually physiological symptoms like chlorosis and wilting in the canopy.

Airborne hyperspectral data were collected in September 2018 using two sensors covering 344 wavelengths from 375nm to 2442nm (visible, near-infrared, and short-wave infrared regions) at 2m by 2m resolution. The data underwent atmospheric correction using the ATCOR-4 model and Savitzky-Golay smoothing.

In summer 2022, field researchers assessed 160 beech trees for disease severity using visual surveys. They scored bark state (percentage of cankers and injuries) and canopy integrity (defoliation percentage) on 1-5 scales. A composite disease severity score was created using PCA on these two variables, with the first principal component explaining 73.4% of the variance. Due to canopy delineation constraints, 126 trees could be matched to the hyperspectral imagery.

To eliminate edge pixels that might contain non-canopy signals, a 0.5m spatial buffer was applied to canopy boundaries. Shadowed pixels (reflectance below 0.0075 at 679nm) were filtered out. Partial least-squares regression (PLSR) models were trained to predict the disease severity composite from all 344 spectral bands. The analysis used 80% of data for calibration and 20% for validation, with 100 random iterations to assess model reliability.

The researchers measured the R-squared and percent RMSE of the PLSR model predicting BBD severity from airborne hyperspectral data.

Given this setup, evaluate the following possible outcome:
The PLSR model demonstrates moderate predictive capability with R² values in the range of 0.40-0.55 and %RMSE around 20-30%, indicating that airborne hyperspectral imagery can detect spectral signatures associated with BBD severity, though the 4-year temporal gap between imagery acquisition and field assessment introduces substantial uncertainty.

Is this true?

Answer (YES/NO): NO